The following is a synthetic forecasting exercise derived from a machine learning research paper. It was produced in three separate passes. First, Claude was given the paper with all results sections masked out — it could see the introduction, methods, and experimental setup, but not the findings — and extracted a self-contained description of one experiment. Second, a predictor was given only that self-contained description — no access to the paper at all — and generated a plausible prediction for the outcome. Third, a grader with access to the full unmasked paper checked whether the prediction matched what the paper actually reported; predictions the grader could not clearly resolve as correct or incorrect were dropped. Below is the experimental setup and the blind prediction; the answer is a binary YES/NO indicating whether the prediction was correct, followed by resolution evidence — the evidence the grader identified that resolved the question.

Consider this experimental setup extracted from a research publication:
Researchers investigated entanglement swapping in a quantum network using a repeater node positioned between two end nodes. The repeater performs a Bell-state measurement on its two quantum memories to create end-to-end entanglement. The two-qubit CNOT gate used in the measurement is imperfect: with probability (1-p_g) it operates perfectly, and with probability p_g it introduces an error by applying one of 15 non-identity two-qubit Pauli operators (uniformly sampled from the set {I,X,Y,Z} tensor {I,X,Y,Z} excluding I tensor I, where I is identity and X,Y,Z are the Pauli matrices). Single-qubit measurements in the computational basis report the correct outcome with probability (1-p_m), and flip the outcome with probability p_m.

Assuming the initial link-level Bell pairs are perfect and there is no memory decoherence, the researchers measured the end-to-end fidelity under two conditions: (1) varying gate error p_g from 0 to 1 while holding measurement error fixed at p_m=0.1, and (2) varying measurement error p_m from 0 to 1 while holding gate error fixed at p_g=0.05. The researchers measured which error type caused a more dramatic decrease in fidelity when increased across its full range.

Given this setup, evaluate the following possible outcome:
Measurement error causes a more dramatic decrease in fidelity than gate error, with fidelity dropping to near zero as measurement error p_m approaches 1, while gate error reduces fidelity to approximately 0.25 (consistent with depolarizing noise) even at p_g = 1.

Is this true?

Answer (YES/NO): YES